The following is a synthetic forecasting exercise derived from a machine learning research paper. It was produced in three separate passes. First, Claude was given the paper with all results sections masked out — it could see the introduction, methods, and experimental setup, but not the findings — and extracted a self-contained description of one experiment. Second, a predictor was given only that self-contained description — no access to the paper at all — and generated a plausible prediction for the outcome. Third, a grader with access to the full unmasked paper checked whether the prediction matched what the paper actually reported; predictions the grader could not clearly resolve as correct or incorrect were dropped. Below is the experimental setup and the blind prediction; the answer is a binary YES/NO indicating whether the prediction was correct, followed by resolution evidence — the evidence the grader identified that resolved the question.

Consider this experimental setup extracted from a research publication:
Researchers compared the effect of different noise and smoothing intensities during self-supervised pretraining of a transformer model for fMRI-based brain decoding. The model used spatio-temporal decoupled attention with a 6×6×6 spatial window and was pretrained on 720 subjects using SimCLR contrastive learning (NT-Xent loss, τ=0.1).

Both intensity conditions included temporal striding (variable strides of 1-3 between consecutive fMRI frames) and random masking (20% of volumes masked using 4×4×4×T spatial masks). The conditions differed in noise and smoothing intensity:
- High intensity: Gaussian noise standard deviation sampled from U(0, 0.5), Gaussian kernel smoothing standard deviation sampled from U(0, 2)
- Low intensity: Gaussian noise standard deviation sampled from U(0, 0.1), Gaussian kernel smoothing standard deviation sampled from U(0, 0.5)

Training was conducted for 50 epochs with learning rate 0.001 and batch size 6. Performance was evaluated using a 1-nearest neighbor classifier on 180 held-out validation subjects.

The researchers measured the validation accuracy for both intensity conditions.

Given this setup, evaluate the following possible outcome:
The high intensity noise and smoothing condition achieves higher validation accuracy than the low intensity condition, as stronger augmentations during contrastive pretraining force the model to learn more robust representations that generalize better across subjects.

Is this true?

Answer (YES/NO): NO